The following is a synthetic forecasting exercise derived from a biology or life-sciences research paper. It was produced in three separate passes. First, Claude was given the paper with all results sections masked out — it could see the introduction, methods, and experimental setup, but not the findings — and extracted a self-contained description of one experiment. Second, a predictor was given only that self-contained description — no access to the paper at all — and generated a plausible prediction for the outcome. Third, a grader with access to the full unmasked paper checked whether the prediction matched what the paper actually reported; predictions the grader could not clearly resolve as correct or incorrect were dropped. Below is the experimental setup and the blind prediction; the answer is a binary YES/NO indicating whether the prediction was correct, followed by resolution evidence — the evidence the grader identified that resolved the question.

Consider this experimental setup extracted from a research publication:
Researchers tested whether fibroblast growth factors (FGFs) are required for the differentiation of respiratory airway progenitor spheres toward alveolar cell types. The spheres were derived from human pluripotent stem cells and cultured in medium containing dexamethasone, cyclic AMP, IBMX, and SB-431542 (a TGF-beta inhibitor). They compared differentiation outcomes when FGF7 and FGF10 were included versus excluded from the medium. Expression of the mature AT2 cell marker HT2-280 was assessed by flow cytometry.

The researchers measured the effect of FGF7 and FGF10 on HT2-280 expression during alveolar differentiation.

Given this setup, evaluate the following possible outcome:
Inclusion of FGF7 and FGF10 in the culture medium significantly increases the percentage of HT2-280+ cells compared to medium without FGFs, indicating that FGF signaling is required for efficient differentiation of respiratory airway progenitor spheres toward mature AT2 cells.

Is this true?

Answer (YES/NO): NO